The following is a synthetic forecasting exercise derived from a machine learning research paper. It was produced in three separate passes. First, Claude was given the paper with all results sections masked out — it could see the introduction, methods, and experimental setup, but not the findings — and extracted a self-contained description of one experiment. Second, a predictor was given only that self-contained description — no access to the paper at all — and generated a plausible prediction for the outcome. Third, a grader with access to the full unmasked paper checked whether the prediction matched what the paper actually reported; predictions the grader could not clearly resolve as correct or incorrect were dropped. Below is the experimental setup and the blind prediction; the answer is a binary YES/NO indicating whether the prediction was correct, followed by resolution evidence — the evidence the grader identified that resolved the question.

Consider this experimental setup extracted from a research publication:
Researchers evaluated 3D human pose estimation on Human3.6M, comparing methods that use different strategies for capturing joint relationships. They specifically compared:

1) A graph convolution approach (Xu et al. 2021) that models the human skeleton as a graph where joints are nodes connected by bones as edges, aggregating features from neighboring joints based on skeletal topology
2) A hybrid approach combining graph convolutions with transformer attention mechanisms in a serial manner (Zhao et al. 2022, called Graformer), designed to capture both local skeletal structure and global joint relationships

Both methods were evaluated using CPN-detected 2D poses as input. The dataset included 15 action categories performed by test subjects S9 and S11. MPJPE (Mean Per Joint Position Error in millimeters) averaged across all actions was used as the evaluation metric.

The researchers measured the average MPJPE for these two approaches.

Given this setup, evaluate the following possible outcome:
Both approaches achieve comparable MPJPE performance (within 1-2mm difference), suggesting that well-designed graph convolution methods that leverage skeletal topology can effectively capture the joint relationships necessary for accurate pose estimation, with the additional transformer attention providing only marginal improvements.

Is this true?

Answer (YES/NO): YES